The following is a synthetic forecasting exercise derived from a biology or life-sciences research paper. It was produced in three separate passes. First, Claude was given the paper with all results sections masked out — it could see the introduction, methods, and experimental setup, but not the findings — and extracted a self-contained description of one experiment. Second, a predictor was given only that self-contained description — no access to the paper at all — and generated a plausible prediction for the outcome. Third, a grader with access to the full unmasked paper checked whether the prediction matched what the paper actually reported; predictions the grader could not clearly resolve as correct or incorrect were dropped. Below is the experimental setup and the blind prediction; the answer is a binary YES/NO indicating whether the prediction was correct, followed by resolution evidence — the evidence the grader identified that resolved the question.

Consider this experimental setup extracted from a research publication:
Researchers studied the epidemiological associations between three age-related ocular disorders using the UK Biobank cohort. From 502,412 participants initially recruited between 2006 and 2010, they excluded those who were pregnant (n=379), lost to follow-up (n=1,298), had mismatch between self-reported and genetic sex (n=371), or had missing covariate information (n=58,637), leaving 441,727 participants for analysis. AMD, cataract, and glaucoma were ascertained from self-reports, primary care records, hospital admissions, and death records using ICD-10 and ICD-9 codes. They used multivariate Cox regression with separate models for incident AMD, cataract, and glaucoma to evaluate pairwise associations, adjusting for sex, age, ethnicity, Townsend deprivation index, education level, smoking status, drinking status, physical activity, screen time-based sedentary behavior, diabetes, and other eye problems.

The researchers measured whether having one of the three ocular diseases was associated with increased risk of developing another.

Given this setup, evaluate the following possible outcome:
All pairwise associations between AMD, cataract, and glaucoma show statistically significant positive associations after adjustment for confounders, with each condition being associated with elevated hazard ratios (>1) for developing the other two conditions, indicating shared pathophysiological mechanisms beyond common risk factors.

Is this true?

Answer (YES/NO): YES